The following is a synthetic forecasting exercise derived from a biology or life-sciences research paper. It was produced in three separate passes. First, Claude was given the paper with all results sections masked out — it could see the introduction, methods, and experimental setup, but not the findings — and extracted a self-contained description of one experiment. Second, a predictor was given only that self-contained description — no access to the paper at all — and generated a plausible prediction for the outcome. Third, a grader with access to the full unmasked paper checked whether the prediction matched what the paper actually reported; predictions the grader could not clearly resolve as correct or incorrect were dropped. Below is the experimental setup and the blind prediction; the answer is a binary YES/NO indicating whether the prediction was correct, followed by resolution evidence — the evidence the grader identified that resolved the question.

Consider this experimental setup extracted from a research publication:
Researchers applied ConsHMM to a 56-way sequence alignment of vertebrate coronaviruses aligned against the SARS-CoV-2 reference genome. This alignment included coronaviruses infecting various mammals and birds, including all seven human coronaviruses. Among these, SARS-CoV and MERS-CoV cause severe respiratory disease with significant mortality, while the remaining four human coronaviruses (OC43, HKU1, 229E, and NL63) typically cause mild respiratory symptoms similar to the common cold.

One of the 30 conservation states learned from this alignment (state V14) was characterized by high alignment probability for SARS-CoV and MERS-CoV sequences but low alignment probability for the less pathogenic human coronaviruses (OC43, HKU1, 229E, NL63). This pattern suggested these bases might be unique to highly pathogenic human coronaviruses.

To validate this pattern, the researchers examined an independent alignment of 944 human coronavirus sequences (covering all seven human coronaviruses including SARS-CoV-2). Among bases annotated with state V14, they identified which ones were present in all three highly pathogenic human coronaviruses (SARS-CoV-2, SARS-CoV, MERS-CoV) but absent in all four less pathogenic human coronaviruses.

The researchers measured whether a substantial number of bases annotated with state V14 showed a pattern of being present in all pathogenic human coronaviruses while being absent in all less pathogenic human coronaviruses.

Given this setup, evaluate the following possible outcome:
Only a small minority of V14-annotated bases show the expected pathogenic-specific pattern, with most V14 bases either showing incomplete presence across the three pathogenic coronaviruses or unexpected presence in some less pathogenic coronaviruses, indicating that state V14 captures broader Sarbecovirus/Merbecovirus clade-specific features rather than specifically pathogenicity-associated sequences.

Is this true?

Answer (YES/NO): NO